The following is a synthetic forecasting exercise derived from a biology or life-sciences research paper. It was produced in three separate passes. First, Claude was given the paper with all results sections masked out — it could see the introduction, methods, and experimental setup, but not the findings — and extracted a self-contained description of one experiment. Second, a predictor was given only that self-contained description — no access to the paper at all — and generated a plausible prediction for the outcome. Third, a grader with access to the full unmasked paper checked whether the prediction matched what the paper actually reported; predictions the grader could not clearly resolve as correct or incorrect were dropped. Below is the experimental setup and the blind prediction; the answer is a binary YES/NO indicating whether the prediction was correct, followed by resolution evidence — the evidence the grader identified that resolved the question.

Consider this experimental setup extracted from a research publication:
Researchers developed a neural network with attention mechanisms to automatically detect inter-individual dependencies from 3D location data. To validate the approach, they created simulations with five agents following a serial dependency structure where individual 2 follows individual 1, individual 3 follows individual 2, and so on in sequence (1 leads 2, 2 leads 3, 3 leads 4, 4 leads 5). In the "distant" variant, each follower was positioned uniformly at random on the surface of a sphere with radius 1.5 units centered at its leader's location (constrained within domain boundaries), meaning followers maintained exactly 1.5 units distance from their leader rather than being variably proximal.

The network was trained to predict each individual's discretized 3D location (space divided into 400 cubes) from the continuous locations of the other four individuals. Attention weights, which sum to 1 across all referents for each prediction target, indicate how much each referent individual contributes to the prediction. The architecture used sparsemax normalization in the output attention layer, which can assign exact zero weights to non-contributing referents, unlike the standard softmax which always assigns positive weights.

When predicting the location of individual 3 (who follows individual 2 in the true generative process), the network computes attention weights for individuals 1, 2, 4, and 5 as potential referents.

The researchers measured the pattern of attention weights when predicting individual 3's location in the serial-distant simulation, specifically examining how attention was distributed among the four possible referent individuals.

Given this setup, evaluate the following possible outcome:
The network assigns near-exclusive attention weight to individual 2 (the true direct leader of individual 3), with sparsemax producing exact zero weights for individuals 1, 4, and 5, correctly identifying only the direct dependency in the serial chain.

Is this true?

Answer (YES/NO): NO